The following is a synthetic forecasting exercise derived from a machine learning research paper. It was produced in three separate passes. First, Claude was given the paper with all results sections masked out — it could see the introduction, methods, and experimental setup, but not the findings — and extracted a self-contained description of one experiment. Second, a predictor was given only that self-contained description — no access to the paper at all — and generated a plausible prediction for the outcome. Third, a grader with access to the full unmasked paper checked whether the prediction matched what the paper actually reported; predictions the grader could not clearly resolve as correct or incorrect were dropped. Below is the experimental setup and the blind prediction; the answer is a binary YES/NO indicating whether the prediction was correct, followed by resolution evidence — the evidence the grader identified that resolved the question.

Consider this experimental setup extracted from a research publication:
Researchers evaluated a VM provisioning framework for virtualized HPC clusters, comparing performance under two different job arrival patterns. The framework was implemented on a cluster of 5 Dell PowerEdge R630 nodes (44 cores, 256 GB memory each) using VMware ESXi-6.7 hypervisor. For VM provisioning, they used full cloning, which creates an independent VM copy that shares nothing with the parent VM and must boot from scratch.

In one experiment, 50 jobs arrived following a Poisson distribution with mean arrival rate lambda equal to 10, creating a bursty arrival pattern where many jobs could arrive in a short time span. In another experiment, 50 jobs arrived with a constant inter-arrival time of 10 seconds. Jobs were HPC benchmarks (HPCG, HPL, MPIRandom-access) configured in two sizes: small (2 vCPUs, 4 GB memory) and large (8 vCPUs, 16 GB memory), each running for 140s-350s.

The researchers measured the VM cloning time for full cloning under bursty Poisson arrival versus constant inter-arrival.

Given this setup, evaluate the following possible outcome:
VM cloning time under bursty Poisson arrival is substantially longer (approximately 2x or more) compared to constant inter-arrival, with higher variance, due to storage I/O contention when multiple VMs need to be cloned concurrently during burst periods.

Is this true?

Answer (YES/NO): YES